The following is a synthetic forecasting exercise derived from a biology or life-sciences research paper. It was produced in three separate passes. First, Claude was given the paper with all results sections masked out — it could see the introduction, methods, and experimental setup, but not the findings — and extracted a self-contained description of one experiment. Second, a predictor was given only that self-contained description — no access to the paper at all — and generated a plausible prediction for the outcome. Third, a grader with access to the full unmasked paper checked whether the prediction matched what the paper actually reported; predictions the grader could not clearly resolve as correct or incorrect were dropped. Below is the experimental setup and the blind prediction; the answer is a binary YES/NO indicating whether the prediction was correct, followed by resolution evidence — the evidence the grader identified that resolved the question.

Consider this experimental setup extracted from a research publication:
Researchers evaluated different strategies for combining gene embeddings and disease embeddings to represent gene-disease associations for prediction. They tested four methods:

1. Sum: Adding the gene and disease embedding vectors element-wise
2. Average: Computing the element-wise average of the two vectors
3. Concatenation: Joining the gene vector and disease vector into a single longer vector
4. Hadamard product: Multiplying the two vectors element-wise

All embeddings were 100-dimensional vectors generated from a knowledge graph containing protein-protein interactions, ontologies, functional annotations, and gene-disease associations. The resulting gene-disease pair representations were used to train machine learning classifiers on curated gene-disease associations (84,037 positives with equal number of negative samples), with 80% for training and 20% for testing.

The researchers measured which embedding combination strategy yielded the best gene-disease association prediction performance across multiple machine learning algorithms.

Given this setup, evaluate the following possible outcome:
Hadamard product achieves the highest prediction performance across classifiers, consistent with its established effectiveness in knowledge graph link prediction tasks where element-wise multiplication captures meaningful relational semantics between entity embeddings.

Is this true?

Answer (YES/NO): NO